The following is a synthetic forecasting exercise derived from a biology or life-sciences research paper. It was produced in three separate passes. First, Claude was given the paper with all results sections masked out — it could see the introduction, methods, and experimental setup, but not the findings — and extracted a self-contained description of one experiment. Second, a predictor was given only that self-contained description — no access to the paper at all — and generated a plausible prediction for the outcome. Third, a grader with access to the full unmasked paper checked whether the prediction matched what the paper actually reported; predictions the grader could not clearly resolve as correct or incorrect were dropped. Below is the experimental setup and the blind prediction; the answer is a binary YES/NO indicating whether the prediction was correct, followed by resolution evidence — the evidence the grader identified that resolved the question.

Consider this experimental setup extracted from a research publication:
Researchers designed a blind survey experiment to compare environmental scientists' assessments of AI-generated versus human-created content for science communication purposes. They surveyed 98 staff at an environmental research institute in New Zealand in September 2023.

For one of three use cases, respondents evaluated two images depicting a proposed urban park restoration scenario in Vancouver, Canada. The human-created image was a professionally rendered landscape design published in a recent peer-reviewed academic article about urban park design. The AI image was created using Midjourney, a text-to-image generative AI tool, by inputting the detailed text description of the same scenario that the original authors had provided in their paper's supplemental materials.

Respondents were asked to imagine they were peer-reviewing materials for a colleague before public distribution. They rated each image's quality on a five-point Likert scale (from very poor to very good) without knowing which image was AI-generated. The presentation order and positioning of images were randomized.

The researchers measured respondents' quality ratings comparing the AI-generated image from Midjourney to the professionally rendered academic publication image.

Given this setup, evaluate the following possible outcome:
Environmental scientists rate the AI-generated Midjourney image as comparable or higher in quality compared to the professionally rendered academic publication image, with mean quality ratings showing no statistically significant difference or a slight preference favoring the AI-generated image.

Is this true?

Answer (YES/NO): YES